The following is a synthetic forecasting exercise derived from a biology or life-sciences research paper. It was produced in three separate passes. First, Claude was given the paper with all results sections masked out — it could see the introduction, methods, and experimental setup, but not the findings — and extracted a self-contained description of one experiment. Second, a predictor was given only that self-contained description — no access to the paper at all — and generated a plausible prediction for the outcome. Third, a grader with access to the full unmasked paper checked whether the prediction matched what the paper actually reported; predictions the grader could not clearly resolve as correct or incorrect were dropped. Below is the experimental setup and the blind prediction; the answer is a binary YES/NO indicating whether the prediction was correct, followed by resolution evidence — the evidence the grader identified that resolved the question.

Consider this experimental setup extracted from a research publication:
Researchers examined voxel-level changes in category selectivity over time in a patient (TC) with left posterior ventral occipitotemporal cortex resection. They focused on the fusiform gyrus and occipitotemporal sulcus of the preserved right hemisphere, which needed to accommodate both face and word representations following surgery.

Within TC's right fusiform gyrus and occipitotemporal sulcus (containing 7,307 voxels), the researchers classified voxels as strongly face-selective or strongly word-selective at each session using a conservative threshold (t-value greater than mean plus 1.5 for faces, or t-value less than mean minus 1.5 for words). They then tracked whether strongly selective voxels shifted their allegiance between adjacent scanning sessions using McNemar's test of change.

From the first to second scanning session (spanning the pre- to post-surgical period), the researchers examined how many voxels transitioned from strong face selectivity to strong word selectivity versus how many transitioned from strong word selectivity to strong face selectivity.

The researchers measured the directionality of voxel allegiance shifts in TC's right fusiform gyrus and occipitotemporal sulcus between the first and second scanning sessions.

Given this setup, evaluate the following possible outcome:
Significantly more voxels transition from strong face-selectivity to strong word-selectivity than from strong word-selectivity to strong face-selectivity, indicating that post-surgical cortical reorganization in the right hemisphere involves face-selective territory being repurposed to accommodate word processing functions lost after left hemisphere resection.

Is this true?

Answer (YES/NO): YES